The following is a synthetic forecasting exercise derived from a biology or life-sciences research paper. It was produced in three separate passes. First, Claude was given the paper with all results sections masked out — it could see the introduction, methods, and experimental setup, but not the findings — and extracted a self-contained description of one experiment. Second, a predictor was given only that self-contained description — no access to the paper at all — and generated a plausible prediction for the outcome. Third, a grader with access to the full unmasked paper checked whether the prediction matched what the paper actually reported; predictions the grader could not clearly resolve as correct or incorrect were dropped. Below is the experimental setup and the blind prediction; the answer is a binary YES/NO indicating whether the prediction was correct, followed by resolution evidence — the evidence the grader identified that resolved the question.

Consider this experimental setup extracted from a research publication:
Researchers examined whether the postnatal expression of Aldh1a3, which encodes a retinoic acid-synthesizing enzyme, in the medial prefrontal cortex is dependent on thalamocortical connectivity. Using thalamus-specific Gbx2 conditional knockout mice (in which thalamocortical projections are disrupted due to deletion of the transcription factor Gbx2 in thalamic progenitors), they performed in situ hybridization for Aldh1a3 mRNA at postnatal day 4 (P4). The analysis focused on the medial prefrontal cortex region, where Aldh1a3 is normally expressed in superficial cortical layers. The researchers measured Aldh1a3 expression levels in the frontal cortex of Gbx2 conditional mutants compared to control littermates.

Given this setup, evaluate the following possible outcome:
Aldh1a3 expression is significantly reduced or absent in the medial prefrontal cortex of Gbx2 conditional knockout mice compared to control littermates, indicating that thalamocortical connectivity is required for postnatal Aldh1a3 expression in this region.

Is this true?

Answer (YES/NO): NO